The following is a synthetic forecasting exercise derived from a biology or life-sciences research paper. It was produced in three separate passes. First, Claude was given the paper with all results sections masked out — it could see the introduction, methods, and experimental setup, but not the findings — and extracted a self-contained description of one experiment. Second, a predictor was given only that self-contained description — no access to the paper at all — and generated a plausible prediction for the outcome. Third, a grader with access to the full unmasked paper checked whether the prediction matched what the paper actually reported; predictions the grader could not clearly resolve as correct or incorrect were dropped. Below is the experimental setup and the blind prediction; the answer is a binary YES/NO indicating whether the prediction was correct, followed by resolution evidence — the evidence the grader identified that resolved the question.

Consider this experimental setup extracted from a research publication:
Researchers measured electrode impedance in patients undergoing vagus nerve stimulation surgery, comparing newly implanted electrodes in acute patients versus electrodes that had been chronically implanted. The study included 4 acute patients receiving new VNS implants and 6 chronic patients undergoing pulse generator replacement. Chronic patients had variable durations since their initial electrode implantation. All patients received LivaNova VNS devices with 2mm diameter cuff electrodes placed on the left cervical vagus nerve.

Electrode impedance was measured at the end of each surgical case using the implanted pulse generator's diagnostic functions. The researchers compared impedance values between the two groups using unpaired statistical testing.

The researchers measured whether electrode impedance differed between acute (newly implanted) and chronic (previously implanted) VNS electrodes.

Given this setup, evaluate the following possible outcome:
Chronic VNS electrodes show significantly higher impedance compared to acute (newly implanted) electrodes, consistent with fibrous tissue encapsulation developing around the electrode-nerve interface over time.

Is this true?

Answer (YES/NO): YES